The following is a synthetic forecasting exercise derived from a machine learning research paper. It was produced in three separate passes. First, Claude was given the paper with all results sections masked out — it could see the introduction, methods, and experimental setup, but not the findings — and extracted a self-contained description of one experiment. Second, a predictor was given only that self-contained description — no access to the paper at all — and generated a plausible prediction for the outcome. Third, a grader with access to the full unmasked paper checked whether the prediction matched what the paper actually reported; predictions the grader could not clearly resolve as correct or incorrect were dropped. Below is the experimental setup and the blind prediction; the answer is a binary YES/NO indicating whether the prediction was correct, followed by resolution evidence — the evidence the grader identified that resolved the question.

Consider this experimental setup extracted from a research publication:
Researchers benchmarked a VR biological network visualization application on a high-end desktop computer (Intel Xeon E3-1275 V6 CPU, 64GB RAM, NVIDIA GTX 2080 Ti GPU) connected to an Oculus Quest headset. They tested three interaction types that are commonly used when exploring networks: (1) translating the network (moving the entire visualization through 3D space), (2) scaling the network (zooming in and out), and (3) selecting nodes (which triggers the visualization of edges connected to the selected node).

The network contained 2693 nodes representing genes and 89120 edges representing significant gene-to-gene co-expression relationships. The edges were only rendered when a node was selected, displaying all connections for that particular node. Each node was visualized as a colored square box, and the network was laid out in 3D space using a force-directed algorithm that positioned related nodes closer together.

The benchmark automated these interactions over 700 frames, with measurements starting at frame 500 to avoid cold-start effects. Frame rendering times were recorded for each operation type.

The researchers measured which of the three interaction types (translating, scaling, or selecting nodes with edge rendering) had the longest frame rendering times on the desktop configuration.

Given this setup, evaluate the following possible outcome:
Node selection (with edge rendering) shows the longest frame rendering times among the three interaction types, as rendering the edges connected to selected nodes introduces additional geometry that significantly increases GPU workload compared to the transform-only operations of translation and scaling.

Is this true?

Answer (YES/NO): YES